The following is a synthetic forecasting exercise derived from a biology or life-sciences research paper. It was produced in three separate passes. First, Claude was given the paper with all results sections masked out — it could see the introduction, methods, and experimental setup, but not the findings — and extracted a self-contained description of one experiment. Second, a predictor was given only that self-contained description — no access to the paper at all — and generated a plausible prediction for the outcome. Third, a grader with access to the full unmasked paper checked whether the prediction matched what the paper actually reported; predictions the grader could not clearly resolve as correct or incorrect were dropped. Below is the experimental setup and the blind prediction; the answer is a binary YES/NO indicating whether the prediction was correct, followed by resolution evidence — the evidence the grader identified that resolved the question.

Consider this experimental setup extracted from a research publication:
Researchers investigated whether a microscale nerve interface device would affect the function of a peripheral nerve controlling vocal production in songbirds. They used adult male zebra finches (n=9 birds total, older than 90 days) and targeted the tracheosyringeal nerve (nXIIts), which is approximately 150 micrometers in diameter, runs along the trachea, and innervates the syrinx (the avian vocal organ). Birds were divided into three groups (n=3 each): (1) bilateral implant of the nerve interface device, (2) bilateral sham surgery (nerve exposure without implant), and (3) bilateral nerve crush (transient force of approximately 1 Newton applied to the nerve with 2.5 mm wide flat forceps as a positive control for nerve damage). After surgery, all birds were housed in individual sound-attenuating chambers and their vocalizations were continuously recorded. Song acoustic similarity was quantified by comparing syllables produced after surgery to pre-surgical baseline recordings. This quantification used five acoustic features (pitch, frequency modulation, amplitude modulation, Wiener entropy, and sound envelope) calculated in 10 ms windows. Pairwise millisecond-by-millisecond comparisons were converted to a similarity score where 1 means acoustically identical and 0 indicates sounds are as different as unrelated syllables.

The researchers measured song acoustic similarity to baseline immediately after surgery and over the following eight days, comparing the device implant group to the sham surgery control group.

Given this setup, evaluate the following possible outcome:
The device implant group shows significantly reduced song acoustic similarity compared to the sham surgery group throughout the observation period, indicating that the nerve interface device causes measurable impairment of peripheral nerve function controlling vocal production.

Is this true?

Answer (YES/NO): NO